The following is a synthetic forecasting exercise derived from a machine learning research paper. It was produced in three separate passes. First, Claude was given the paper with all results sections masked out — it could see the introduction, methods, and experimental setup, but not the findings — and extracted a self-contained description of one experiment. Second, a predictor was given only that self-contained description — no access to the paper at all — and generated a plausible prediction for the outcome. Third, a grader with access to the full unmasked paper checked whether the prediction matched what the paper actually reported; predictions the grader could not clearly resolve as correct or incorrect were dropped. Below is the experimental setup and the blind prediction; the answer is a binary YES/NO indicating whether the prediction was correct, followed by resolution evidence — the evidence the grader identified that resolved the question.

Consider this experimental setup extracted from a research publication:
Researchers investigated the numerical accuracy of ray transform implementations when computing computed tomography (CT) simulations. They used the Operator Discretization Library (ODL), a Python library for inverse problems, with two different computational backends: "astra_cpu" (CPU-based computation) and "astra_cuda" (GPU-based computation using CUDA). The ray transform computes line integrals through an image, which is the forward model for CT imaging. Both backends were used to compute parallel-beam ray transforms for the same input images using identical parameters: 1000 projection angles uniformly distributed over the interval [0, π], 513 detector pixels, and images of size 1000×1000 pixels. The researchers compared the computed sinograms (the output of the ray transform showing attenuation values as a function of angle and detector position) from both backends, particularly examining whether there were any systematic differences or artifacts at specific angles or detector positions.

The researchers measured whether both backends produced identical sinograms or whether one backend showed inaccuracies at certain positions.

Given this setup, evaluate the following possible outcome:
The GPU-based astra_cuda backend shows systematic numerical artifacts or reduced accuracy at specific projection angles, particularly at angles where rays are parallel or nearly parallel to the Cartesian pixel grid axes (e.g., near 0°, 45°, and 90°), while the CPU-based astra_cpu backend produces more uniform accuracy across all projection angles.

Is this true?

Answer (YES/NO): NO